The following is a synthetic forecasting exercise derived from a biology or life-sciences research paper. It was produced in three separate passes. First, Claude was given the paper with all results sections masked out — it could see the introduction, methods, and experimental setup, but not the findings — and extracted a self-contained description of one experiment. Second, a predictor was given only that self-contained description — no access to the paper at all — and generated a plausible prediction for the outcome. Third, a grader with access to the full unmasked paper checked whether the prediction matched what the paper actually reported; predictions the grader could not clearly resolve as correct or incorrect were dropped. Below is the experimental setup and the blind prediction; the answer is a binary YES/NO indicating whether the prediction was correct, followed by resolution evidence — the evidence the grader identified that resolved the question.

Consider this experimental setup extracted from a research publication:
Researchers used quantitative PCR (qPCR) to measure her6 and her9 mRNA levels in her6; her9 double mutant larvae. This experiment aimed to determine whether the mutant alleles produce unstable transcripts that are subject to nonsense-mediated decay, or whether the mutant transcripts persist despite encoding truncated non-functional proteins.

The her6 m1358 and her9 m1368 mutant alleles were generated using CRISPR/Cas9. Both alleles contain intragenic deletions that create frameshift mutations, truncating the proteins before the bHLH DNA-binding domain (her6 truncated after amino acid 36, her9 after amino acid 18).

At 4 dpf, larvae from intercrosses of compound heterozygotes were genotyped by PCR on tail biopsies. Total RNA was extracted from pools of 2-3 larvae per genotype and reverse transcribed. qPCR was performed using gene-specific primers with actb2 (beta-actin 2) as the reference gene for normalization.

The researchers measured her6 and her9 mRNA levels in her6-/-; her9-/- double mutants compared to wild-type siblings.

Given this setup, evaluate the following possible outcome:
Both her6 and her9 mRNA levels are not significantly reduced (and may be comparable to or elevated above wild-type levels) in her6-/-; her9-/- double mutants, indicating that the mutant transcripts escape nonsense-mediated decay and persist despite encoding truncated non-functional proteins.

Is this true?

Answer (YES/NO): YES